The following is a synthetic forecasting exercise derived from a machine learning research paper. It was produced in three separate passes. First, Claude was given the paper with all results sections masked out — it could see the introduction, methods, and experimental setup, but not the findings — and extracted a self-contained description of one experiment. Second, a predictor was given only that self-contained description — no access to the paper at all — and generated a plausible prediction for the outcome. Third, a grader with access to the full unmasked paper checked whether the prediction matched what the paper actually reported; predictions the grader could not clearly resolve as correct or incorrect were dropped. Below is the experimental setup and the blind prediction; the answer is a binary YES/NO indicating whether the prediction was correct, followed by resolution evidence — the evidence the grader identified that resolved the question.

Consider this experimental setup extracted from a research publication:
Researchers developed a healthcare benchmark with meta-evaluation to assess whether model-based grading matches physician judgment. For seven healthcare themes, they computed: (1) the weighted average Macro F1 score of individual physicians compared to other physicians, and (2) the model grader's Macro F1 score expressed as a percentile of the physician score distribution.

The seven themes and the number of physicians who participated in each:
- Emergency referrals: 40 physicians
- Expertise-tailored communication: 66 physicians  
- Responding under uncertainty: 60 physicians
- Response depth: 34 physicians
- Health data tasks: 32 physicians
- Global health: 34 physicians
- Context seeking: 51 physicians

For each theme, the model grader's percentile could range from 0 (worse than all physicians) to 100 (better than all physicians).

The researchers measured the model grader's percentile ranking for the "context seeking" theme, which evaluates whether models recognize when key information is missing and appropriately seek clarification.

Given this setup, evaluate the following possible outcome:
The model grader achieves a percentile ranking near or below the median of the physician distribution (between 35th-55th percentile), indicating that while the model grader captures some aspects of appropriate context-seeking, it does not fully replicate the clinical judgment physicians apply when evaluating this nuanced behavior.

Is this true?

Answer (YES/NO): NO